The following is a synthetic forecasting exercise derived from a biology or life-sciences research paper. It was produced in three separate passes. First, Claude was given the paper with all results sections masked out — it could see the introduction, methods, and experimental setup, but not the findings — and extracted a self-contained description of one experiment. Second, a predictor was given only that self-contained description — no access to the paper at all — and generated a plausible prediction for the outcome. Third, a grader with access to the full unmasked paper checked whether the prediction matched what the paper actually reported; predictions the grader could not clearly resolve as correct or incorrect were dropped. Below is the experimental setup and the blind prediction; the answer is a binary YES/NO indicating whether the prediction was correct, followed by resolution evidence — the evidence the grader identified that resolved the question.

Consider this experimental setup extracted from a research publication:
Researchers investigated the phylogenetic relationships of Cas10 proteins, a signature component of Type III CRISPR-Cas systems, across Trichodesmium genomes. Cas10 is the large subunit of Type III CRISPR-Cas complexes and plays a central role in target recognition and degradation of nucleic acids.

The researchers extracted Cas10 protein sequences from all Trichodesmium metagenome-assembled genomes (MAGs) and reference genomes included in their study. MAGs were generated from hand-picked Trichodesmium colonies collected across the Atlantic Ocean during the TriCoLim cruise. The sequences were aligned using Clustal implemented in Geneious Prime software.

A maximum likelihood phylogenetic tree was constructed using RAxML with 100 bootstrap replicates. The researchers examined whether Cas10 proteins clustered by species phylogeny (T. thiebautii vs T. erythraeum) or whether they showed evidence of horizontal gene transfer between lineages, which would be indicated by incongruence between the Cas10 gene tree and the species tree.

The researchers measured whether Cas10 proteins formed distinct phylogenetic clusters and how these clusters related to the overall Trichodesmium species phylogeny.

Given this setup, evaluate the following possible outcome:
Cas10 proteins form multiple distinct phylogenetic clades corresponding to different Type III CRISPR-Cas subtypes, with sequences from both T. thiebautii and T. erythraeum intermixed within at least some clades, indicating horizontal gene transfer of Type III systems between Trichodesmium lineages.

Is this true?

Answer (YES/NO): NO